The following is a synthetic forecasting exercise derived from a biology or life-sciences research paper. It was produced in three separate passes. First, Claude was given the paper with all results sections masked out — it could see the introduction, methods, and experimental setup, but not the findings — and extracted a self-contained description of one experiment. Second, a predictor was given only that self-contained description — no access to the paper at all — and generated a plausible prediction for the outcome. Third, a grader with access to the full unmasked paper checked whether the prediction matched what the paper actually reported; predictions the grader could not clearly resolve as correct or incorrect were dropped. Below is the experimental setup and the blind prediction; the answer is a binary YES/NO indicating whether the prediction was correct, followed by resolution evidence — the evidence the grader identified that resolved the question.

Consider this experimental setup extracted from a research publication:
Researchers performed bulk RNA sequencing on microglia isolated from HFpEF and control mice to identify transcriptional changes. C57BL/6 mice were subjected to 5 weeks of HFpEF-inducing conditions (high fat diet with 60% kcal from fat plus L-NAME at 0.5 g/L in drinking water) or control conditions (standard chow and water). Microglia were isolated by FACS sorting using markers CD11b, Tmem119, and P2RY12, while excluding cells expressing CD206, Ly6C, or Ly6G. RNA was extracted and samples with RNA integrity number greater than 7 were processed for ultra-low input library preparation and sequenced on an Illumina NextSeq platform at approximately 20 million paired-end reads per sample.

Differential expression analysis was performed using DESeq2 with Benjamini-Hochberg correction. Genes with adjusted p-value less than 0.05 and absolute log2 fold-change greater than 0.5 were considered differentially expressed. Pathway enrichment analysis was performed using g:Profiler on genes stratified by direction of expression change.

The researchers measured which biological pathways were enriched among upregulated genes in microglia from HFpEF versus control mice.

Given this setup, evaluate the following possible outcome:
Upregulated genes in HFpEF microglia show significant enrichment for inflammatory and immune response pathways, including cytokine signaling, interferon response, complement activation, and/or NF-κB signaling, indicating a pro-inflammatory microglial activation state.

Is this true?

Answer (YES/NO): YES